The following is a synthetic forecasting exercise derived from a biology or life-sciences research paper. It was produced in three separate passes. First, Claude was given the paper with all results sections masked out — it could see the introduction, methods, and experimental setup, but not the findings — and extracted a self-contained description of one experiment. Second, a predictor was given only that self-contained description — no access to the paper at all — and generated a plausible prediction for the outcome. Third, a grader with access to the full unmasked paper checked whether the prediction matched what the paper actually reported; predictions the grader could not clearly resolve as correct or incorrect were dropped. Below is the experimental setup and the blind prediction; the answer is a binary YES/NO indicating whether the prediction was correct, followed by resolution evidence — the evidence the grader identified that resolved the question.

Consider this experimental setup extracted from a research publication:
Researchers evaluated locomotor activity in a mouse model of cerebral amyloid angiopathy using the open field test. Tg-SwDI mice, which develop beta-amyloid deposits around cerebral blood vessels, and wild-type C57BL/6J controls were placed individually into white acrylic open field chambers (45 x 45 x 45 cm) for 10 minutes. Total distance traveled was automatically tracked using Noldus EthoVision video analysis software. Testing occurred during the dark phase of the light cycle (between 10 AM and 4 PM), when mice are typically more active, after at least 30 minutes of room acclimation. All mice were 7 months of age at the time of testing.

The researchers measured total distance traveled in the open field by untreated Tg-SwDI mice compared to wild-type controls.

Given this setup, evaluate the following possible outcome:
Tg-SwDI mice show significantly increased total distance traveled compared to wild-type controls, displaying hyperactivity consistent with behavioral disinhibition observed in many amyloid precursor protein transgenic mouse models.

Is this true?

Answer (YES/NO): NO